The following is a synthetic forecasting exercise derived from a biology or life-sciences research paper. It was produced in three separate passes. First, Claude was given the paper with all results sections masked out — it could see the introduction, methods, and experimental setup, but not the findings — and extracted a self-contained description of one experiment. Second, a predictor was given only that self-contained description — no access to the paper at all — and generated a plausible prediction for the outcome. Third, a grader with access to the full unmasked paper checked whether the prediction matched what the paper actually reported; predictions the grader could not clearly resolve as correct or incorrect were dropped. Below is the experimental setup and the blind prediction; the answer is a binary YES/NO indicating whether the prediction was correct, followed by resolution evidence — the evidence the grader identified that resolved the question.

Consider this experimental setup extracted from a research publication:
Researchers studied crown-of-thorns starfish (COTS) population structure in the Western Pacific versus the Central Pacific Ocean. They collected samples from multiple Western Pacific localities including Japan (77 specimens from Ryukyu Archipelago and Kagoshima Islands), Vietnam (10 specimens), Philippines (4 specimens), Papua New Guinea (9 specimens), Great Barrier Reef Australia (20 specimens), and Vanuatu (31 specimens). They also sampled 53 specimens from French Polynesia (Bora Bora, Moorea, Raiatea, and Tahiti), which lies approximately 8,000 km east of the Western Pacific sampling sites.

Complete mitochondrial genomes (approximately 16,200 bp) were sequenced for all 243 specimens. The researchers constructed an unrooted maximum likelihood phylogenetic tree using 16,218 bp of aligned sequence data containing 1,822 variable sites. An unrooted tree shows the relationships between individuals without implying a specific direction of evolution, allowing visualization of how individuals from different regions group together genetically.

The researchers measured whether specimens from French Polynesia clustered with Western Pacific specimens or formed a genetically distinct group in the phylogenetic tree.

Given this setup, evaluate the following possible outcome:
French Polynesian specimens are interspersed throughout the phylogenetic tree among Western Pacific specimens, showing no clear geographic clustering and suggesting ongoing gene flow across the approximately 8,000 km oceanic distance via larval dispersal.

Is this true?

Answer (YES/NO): NO